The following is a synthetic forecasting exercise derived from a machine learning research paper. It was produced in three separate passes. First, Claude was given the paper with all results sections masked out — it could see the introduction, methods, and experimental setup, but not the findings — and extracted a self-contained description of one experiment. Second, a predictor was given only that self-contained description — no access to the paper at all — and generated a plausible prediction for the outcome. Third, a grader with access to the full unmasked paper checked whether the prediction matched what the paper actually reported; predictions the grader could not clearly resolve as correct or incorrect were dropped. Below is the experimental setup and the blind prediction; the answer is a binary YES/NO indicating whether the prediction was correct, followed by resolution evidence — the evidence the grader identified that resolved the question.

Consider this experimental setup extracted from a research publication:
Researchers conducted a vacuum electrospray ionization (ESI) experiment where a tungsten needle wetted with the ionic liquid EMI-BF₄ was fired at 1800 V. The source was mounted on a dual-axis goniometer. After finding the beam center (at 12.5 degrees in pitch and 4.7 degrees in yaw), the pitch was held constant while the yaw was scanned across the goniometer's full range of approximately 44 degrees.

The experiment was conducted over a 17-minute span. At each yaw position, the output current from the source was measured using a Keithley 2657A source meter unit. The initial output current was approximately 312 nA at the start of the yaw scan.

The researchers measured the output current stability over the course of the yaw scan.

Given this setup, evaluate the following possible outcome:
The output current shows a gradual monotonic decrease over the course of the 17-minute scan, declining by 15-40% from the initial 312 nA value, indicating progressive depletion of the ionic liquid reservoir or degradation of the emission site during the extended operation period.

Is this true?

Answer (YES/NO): YES